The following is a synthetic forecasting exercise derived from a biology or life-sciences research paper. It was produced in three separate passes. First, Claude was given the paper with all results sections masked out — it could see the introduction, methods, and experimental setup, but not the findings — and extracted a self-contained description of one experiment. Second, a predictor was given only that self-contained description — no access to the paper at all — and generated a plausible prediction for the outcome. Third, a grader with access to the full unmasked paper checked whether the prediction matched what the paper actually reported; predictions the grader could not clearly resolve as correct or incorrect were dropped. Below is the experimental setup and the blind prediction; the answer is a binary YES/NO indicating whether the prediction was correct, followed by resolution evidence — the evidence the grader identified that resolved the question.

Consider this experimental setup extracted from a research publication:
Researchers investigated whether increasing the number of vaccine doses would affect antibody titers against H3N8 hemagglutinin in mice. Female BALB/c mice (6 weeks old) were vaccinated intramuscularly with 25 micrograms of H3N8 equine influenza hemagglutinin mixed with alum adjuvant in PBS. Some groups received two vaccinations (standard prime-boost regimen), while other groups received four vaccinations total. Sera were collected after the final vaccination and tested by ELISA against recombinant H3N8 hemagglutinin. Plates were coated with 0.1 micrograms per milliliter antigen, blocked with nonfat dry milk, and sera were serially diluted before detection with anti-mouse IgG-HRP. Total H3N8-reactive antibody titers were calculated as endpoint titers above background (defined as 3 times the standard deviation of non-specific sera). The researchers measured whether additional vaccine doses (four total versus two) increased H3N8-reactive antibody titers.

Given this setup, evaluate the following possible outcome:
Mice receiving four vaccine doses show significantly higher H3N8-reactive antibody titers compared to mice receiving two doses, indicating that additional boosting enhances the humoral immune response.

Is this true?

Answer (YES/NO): YES